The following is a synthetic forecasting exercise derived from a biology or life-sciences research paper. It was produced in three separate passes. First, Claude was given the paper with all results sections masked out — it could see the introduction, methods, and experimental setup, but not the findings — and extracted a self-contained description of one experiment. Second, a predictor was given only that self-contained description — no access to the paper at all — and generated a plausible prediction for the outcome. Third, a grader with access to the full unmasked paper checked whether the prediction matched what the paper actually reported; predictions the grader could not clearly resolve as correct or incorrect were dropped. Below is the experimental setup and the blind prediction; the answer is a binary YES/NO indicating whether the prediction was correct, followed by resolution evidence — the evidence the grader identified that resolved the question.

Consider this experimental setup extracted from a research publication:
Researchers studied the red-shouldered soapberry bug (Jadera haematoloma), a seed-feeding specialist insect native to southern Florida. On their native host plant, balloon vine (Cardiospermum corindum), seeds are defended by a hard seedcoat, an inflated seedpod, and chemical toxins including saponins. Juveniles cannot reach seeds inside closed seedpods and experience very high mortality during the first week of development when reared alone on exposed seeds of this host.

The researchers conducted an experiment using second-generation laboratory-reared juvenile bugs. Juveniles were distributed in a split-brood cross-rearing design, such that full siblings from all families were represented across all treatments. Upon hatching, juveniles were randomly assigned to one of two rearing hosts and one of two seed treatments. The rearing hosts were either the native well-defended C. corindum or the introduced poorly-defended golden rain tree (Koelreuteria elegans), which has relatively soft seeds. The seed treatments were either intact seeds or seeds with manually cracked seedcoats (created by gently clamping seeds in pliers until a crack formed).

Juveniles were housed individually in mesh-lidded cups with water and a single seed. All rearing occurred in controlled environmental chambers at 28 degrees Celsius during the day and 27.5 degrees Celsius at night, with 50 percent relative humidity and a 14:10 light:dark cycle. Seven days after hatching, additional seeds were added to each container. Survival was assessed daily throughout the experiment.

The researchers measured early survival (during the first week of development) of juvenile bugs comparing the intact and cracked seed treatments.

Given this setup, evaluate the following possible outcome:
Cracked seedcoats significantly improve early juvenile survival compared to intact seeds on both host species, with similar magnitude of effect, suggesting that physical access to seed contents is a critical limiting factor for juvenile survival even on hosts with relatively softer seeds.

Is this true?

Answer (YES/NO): NO